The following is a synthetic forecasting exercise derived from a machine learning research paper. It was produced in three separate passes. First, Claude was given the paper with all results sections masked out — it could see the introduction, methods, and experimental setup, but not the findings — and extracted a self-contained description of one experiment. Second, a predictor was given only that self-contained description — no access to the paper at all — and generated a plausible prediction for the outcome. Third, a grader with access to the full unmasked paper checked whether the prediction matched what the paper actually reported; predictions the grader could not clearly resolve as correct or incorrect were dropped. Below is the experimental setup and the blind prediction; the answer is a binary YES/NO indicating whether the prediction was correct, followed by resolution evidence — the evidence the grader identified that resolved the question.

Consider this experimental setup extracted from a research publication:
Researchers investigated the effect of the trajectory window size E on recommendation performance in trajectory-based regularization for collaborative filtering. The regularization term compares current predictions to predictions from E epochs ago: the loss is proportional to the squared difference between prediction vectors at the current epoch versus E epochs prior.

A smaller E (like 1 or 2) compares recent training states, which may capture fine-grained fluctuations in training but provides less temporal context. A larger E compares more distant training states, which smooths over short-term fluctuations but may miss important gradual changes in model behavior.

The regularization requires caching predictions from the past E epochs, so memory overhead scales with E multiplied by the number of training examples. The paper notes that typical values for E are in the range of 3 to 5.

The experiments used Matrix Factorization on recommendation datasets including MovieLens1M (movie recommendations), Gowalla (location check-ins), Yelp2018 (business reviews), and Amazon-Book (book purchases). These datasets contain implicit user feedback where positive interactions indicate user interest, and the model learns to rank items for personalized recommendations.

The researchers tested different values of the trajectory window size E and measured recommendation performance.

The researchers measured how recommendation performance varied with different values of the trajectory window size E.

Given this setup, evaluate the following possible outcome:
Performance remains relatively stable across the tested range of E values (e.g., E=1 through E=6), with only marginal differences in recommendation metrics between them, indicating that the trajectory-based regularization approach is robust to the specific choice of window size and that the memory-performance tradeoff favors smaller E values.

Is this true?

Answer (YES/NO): YES